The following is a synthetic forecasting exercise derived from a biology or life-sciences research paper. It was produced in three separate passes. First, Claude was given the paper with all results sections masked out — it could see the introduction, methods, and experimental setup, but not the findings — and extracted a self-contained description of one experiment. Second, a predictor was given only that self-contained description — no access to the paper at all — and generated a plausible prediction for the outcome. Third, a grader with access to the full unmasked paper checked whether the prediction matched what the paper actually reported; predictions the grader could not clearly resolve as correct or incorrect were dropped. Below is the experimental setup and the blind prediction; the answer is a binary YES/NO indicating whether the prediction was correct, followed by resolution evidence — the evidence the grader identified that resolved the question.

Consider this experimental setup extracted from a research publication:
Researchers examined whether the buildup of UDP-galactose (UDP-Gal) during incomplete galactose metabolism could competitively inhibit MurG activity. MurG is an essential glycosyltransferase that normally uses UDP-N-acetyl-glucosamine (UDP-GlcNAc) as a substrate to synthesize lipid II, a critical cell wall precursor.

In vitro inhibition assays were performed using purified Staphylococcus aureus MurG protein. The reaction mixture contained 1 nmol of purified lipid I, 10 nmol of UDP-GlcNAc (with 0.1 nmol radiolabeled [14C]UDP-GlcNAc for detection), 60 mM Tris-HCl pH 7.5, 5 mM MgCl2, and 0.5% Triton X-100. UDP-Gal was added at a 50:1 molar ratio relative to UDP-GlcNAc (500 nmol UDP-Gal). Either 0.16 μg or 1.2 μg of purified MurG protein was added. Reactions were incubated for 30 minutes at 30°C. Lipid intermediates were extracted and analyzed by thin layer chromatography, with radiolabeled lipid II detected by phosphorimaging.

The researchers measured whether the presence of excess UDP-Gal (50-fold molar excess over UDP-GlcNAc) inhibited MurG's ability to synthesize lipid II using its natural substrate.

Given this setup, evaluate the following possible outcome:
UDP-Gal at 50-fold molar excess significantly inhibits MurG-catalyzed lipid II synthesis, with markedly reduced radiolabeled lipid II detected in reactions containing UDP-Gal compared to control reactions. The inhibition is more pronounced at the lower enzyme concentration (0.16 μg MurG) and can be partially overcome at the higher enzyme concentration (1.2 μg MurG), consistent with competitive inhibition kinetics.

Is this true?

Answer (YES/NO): YES